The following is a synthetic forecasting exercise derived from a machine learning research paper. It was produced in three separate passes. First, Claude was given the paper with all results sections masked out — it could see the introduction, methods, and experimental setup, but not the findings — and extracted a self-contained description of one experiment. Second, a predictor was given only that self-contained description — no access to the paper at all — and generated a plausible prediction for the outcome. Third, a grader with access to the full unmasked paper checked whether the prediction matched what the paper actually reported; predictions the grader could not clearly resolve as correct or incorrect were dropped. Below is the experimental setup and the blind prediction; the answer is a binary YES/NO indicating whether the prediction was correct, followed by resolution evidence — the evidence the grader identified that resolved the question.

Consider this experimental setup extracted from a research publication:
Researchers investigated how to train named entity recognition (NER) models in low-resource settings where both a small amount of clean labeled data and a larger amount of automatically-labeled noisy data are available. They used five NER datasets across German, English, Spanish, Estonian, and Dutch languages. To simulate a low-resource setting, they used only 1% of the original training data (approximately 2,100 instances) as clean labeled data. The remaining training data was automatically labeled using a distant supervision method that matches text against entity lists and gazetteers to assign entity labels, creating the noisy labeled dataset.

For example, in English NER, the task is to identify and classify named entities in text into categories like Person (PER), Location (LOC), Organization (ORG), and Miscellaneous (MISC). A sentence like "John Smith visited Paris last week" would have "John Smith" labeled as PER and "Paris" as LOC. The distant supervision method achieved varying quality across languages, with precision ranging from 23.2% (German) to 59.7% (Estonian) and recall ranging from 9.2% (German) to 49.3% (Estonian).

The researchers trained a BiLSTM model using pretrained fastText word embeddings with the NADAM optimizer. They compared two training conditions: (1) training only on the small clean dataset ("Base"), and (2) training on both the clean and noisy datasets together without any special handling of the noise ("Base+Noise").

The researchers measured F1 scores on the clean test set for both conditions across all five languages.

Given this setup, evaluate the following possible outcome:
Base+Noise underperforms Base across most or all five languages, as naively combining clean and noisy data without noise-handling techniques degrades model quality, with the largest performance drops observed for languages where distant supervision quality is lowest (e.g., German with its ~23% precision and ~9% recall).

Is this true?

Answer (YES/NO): NO